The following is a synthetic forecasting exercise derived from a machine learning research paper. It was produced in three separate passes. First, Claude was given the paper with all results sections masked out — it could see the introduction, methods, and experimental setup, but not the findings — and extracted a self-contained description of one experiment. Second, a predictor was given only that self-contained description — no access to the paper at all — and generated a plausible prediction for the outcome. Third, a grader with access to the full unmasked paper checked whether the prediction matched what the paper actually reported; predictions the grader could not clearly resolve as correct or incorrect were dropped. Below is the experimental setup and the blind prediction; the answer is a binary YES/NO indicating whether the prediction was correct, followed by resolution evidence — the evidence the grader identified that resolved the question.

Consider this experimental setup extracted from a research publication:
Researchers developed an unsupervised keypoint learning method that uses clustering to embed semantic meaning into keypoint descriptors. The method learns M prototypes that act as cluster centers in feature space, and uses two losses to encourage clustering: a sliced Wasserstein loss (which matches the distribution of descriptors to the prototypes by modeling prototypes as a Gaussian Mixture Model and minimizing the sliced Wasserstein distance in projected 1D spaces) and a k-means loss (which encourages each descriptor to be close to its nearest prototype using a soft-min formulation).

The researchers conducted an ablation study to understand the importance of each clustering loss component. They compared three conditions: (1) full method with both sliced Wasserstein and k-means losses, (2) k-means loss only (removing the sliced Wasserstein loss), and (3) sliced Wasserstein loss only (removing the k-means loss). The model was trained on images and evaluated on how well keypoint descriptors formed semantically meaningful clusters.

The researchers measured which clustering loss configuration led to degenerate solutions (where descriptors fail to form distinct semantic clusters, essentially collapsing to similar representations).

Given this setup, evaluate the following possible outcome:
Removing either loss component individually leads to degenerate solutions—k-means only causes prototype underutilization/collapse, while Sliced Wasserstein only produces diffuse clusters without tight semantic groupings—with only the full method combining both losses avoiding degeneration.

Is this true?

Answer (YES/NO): NO